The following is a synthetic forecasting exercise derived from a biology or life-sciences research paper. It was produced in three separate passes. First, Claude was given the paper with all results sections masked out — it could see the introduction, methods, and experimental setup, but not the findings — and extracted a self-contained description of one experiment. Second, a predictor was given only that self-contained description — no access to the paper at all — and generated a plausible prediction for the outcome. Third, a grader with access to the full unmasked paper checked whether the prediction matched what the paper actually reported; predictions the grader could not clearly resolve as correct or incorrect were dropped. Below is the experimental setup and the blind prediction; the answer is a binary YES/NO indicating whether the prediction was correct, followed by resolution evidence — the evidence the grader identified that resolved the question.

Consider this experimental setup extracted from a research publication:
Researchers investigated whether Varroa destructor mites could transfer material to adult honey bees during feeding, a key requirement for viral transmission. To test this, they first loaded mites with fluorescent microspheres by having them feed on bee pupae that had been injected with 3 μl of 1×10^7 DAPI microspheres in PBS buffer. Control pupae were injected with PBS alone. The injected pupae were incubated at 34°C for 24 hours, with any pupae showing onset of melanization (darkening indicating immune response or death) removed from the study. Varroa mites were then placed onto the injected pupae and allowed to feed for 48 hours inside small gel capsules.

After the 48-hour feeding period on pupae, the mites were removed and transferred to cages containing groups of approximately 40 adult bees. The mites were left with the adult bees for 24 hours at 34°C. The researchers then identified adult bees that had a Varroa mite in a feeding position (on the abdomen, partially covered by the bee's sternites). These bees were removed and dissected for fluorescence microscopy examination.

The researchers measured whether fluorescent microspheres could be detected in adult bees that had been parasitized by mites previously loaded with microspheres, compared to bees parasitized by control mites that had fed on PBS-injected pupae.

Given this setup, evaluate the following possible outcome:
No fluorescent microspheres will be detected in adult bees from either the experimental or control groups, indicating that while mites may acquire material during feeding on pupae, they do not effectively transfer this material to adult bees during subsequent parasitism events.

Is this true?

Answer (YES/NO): NO